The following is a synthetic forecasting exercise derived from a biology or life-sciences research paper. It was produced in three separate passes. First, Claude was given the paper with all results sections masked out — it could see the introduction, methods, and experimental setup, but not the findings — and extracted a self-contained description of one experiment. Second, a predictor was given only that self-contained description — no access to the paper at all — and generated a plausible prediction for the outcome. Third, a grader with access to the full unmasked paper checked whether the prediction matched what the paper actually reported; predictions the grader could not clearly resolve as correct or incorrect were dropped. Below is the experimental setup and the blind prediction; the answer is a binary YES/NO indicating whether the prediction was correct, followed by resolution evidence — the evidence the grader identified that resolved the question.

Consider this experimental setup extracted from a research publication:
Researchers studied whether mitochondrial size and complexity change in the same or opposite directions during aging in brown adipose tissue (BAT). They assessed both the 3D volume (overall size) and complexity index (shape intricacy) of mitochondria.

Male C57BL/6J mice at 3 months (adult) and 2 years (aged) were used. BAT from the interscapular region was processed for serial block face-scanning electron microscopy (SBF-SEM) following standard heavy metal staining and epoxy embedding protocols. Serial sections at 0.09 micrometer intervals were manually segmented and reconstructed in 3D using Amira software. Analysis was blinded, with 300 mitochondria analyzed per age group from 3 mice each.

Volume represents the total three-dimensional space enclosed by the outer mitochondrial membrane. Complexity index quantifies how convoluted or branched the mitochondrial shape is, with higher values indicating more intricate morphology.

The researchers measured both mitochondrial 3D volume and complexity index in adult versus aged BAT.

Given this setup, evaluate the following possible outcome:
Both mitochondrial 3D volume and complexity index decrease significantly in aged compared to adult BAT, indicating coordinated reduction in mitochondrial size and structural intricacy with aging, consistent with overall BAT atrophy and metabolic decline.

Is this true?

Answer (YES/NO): NO